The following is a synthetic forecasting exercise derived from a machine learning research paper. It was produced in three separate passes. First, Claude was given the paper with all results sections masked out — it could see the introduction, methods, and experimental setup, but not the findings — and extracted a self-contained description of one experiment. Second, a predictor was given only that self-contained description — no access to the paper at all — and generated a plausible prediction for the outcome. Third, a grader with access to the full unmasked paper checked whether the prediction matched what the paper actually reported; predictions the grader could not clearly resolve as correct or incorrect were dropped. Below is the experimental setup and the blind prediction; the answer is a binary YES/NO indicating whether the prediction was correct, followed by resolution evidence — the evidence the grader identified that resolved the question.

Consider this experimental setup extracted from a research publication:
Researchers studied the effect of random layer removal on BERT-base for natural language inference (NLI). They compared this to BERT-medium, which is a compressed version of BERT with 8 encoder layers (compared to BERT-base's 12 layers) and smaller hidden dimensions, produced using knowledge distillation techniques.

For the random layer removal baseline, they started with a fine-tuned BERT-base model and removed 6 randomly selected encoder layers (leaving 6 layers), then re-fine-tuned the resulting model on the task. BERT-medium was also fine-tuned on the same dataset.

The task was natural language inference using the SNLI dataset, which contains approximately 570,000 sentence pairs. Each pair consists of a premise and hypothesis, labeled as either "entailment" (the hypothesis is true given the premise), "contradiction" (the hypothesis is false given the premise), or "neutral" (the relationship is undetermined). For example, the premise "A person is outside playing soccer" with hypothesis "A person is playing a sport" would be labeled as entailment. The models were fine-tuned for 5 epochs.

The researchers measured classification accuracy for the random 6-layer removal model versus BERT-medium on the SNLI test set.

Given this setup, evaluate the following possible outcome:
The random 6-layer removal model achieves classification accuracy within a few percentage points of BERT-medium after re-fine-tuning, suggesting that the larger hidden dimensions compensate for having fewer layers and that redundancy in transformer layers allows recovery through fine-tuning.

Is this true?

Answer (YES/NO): YES